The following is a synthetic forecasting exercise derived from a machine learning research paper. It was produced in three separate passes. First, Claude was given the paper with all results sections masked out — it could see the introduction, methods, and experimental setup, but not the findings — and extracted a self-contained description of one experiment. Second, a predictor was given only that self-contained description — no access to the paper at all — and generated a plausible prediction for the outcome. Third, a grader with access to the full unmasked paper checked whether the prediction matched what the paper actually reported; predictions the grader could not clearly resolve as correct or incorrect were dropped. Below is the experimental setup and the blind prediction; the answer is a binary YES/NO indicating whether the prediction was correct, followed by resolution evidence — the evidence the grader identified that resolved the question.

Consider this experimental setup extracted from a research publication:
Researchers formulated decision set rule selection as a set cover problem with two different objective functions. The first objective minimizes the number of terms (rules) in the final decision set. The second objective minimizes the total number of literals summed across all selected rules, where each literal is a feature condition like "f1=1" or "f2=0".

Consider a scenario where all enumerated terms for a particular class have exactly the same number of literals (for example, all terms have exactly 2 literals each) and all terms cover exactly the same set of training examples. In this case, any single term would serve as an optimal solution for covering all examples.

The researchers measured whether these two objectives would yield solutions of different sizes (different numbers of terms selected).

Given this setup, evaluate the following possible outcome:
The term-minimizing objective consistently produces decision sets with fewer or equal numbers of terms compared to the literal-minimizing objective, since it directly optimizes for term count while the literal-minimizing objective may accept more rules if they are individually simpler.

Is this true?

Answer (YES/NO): NO